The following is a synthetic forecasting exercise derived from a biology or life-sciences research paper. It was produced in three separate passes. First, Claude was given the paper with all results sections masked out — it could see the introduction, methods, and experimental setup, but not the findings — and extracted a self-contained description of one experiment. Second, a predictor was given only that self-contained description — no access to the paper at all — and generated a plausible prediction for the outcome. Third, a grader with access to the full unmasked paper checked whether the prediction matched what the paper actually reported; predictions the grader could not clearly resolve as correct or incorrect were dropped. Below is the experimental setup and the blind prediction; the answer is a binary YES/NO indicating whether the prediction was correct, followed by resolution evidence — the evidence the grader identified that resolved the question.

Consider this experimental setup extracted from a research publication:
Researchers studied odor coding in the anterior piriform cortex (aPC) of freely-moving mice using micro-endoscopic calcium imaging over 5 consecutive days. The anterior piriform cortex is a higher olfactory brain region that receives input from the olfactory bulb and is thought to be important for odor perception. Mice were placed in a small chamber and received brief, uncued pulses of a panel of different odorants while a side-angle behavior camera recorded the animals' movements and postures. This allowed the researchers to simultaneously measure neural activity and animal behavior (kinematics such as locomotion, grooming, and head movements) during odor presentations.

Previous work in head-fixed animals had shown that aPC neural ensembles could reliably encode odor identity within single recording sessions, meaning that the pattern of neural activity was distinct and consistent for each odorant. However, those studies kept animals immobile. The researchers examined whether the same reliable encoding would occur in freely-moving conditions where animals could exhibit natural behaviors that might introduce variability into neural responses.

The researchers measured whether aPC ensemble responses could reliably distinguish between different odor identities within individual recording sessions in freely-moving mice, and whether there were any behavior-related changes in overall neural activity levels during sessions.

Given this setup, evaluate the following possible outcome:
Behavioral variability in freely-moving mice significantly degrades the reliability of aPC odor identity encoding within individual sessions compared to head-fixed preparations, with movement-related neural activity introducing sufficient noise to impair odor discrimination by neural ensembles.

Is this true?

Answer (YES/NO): NO